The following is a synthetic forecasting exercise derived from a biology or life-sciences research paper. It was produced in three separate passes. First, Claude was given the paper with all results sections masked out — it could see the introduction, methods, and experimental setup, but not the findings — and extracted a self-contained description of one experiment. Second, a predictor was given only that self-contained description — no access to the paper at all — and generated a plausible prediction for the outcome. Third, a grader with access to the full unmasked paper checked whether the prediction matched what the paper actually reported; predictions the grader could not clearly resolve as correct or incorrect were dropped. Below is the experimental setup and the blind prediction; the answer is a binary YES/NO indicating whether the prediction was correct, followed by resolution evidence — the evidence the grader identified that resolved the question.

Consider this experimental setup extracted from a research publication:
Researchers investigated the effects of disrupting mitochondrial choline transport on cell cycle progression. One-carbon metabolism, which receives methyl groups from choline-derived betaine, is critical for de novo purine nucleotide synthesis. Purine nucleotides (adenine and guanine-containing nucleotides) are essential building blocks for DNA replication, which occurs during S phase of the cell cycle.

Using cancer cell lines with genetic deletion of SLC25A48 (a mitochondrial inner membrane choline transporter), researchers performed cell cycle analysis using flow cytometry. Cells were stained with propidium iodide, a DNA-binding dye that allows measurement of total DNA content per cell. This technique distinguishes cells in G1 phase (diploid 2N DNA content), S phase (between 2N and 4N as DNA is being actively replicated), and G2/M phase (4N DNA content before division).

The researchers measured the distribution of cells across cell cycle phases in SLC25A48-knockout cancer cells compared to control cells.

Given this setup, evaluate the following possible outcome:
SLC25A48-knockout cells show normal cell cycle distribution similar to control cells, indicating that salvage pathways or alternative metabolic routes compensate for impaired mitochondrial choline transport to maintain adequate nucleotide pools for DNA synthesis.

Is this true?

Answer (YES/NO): NO